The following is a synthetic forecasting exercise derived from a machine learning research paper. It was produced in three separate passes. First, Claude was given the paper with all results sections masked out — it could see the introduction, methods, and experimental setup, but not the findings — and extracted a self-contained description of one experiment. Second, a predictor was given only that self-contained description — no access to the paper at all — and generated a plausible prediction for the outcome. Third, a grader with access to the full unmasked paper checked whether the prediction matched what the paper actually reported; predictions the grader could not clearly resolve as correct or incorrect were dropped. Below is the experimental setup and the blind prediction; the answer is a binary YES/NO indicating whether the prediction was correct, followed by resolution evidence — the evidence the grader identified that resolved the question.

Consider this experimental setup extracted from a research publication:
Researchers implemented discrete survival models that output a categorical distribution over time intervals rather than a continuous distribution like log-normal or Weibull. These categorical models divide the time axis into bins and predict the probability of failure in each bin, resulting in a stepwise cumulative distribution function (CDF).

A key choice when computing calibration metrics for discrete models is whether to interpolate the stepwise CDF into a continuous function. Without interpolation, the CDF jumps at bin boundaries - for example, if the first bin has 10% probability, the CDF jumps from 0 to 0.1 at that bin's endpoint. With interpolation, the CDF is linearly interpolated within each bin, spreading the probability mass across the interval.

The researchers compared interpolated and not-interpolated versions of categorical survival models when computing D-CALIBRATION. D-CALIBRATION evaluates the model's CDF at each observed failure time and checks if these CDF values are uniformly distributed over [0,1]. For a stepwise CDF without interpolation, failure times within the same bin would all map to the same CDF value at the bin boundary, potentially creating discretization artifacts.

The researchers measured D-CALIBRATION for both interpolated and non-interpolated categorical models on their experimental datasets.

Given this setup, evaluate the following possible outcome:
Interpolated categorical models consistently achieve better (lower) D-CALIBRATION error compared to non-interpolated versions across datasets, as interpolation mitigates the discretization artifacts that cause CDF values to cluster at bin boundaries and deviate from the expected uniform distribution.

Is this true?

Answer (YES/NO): NO